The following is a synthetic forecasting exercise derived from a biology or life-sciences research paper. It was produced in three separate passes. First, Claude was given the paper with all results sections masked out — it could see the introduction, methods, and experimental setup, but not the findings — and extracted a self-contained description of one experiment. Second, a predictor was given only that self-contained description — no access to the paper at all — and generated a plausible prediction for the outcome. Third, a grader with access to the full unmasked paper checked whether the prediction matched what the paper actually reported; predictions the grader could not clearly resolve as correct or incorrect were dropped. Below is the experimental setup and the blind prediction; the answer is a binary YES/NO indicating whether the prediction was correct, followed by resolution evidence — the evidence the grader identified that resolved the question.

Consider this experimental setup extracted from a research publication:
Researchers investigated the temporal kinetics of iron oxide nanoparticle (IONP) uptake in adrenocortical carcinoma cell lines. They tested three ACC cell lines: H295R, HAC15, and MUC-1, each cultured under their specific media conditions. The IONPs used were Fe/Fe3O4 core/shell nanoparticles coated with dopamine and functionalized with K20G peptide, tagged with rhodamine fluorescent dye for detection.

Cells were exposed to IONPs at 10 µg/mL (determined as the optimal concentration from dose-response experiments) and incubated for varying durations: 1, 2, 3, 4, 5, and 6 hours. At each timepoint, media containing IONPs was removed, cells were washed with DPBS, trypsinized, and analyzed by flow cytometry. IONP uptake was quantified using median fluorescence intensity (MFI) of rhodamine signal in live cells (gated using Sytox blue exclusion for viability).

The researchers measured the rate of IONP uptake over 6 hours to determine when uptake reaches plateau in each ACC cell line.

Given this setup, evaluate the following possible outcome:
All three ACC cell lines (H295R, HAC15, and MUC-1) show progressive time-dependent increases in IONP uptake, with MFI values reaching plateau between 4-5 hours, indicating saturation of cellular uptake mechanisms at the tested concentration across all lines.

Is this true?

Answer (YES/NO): NO